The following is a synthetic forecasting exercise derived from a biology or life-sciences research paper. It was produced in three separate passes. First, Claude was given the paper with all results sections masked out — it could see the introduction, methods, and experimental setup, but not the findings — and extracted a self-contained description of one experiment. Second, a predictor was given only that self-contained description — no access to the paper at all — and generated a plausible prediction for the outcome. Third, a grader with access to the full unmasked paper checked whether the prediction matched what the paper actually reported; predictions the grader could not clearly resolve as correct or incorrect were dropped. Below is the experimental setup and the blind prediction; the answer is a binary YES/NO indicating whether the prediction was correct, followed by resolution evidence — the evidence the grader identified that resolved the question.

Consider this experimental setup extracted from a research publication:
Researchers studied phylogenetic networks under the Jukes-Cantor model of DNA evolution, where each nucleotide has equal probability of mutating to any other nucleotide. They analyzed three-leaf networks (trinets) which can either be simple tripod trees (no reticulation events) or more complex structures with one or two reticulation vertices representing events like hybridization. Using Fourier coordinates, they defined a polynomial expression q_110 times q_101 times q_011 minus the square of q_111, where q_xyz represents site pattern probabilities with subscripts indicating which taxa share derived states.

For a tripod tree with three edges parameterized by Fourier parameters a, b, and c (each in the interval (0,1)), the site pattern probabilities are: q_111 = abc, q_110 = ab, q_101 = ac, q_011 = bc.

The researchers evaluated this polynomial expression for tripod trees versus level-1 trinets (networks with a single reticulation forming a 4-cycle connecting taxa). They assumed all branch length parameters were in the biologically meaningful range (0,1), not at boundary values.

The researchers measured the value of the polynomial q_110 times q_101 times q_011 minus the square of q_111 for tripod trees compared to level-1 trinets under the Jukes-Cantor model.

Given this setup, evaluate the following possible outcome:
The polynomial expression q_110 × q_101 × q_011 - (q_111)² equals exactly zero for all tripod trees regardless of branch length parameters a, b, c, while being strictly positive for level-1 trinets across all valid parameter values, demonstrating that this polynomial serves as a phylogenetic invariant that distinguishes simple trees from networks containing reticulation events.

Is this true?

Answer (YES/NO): YES